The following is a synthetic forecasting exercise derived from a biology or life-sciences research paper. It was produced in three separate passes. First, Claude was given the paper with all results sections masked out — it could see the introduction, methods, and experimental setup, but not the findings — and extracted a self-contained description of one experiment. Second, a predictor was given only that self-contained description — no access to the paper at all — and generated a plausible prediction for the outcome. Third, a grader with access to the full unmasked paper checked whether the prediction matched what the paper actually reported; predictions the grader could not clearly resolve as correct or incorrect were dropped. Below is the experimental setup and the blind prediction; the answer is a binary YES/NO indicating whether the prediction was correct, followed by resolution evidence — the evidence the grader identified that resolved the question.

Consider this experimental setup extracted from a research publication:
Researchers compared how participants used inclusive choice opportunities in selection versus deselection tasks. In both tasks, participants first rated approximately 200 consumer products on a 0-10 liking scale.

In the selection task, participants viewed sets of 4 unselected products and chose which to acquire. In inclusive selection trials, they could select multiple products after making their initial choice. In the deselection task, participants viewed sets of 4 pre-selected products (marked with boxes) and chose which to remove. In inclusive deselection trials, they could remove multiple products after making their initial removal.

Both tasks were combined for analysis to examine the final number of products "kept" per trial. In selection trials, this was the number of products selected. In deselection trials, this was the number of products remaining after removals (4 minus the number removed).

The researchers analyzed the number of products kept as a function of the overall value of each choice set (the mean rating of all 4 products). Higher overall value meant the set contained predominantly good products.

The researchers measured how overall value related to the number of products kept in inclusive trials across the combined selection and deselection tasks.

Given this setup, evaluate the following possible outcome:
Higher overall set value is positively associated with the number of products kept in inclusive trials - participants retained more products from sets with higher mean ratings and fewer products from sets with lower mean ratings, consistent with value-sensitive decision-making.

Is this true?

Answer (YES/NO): YES